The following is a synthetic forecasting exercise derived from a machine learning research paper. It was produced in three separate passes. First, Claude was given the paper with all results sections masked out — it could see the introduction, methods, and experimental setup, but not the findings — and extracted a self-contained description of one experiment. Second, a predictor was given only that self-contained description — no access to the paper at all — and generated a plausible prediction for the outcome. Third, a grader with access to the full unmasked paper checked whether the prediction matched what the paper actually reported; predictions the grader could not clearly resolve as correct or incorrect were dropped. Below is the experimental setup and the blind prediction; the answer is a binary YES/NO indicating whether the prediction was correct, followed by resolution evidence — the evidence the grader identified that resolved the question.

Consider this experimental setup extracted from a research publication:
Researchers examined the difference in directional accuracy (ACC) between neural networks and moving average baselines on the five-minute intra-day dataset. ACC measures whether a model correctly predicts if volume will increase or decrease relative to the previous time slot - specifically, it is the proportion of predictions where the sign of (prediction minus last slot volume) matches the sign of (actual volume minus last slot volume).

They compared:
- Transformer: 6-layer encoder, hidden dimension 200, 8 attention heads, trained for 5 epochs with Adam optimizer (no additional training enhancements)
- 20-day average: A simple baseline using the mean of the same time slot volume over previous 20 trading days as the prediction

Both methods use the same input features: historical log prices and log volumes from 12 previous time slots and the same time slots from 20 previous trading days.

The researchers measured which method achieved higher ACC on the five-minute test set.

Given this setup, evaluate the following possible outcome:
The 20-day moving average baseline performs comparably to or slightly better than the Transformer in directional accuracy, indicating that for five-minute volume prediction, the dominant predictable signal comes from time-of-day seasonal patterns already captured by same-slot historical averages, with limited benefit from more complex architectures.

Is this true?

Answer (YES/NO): YES